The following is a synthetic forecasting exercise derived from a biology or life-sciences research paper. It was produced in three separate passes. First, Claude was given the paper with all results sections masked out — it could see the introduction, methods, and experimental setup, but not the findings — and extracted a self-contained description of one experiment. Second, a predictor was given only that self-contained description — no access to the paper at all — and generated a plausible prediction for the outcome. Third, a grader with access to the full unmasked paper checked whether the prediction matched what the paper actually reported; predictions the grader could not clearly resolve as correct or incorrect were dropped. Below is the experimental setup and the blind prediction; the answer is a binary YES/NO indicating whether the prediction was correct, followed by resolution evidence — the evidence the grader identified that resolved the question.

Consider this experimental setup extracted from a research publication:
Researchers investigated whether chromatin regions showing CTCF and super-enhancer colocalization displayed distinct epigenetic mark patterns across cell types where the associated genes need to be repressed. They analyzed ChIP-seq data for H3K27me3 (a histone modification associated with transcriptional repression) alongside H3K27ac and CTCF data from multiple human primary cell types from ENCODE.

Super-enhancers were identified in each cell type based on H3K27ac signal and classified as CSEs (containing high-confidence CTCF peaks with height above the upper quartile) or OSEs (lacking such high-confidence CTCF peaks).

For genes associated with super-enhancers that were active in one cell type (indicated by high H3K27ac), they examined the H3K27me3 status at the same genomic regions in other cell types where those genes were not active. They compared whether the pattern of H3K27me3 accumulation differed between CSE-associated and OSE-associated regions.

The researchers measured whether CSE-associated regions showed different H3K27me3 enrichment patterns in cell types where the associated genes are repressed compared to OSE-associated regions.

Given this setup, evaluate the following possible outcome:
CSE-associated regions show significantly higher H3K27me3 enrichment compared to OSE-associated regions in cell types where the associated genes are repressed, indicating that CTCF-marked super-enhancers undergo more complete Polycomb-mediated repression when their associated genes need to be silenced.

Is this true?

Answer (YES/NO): YES